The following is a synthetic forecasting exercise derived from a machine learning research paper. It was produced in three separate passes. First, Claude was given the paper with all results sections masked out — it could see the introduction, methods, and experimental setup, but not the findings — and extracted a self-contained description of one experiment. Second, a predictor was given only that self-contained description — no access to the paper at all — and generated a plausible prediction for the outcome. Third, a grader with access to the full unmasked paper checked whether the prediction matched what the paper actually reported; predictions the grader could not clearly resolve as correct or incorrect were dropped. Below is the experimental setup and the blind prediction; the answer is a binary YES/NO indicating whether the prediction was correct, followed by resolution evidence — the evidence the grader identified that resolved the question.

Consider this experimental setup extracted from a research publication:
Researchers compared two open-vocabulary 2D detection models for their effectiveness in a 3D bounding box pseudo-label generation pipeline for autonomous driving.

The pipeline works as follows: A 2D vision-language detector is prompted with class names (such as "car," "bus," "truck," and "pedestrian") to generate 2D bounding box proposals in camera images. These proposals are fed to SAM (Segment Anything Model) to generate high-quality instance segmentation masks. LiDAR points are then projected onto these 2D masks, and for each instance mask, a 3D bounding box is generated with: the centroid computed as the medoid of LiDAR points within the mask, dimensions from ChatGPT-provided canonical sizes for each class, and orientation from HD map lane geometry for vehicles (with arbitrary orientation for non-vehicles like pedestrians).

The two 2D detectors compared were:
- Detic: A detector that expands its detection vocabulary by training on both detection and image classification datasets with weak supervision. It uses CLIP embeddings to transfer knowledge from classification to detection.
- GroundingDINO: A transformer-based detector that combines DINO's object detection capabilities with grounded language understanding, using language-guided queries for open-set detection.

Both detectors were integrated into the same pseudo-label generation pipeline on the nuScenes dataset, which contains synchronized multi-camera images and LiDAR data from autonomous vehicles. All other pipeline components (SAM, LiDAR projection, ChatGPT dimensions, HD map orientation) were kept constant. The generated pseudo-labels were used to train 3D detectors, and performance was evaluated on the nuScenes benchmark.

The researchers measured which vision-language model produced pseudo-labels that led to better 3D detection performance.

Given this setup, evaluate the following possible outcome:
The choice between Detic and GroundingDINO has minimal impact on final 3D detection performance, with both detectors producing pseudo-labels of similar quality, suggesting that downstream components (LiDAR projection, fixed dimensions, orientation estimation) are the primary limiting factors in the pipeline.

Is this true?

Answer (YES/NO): NO